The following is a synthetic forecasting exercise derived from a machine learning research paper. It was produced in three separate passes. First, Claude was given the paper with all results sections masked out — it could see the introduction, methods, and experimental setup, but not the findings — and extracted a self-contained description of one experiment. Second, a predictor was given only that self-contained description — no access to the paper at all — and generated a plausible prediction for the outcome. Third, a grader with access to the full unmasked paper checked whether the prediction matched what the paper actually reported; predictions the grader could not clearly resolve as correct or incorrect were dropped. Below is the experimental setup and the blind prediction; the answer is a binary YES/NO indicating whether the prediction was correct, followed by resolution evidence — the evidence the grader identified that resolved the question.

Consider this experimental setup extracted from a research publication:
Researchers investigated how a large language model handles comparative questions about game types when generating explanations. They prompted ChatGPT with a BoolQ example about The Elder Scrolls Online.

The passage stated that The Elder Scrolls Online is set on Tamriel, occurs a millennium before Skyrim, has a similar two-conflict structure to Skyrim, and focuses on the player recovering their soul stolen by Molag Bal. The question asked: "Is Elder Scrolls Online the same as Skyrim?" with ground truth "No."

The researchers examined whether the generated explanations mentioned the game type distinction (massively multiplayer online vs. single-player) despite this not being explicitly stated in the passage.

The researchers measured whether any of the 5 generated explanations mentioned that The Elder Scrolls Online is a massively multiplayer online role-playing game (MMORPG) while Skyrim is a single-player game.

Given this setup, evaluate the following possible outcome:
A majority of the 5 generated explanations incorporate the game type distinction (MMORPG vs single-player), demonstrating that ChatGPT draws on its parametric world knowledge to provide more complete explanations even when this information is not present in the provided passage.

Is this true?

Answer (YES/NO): NO